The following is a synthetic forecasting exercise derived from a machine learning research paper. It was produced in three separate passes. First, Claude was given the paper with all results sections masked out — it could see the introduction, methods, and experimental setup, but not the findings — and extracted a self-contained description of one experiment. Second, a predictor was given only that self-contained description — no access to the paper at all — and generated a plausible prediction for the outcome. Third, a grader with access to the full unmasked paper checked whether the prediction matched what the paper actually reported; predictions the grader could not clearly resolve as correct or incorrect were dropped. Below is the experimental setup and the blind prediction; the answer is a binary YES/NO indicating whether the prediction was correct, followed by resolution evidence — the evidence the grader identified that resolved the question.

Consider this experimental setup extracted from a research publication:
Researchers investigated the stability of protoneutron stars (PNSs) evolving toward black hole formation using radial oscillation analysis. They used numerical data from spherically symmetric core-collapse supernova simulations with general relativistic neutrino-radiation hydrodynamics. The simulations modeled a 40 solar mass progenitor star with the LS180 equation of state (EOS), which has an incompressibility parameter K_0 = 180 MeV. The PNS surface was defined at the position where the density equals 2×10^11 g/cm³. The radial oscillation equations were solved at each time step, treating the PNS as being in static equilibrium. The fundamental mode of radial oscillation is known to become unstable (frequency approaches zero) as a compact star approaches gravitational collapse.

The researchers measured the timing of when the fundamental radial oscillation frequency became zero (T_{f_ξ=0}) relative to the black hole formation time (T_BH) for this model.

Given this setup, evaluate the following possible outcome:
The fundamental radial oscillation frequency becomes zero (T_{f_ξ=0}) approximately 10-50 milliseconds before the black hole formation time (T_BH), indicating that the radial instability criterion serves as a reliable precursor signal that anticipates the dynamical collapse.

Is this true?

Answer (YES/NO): NO